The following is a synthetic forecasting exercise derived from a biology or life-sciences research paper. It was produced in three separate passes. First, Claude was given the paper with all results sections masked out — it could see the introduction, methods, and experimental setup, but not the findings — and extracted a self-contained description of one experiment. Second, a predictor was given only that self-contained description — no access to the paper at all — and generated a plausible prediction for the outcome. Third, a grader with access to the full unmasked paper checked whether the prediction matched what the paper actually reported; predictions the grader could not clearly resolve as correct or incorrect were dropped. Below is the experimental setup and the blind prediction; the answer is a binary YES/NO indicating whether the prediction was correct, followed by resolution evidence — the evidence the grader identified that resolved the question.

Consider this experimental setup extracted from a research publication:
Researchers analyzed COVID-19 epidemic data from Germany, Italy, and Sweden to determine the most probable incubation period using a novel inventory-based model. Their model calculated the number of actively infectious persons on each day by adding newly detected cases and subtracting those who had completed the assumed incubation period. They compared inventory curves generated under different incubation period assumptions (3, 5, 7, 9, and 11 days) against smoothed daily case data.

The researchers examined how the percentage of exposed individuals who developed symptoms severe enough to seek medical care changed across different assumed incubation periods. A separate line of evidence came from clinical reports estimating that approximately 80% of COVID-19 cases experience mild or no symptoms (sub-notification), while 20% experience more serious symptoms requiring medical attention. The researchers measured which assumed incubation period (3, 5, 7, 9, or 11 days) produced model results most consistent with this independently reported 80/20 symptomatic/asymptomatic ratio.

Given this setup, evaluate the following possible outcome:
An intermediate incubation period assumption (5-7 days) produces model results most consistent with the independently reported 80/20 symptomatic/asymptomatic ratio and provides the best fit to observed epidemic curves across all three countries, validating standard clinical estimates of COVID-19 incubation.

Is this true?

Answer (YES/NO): YES